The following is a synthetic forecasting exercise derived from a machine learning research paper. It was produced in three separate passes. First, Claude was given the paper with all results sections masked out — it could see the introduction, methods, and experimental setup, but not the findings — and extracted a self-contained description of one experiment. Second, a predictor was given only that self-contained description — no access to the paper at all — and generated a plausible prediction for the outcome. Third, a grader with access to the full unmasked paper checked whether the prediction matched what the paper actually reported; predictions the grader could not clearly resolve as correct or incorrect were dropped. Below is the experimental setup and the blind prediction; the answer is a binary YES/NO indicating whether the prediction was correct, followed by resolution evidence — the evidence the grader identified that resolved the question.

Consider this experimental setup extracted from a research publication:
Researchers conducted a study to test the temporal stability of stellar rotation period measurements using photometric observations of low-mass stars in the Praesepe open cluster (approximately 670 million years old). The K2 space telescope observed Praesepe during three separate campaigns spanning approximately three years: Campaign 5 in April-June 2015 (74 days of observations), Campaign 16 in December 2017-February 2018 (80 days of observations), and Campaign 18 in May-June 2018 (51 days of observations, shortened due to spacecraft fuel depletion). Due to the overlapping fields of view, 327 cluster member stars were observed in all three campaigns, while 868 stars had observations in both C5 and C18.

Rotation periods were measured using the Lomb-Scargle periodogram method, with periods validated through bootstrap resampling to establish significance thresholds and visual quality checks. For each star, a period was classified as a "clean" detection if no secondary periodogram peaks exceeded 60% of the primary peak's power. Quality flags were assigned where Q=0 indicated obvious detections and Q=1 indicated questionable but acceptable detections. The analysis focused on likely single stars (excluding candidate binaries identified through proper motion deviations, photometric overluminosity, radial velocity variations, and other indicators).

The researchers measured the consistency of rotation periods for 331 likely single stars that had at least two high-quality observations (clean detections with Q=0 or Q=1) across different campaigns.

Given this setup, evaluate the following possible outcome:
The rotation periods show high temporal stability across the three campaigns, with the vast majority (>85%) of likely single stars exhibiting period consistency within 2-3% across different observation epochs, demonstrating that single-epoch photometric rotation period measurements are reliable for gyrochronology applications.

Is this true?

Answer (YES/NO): NO